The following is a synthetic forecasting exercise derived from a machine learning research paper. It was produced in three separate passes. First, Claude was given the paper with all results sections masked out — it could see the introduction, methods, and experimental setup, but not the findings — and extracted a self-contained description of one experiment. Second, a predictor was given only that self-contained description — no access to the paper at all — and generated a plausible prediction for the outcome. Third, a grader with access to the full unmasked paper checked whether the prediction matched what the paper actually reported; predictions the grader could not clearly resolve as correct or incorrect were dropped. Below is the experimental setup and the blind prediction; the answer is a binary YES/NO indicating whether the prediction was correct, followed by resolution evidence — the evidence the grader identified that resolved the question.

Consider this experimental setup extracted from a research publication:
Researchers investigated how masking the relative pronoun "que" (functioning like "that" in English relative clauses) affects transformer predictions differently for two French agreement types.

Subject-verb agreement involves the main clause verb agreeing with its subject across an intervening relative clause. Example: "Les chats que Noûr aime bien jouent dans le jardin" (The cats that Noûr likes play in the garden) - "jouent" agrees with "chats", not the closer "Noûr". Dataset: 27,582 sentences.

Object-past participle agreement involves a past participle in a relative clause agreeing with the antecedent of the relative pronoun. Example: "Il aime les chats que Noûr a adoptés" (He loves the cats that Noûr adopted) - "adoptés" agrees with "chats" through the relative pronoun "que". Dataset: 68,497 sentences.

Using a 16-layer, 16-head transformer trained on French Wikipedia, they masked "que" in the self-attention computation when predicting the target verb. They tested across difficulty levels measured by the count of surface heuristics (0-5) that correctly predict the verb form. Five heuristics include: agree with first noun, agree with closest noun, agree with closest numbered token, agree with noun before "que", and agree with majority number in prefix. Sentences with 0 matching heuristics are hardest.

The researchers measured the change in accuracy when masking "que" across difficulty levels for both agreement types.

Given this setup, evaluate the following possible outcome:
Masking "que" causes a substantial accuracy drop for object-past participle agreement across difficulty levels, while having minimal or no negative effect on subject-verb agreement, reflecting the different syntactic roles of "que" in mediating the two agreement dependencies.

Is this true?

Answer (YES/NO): YES